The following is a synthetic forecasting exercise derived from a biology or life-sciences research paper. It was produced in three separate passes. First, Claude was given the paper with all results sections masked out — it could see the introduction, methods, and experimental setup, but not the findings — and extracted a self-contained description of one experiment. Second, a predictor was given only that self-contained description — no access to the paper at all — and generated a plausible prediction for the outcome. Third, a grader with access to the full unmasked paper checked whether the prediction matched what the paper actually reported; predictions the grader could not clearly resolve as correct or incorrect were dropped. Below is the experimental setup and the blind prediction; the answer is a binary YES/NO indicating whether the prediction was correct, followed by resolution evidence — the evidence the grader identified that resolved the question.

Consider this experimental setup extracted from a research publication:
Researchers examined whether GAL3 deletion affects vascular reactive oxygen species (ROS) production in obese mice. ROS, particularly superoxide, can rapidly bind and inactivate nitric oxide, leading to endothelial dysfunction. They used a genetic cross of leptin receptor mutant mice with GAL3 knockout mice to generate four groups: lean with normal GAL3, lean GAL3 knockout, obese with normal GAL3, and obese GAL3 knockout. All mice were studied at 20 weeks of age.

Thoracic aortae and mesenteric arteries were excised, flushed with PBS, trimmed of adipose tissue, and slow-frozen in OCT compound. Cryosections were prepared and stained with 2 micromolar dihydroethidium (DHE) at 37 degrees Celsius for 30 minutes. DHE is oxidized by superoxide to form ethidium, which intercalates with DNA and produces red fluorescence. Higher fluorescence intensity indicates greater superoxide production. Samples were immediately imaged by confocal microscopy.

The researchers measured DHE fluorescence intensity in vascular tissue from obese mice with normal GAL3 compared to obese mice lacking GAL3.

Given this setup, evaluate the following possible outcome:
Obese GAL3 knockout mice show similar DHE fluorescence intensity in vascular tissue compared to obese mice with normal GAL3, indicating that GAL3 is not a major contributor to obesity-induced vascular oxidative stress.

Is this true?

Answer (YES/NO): NO